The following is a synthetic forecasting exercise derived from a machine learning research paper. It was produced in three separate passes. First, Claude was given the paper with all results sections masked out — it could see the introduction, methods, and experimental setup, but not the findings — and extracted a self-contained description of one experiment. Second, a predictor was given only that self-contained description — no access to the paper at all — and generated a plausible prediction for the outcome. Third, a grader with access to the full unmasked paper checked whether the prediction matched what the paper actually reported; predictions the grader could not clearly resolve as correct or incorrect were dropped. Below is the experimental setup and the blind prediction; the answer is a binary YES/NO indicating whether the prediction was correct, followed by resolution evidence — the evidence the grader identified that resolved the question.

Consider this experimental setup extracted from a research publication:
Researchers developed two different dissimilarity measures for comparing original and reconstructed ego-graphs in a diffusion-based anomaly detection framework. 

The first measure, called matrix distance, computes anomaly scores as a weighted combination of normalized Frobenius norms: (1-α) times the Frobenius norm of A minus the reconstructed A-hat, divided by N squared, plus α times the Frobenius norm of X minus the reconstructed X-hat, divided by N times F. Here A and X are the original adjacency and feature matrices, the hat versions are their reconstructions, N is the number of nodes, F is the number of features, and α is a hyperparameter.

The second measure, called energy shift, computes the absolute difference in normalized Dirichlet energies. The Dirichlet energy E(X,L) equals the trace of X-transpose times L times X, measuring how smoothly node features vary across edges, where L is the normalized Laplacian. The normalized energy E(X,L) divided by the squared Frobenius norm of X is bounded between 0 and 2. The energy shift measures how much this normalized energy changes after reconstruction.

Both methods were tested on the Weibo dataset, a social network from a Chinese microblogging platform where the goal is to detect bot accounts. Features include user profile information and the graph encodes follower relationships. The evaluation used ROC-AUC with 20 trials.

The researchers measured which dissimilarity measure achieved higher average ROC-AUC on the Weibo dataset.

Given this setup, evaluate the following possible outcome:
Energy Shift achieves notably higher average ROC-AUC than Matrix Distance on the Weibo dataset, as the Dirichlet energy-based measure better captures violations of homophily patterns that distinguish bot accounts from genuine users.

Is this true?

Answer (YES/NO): NO